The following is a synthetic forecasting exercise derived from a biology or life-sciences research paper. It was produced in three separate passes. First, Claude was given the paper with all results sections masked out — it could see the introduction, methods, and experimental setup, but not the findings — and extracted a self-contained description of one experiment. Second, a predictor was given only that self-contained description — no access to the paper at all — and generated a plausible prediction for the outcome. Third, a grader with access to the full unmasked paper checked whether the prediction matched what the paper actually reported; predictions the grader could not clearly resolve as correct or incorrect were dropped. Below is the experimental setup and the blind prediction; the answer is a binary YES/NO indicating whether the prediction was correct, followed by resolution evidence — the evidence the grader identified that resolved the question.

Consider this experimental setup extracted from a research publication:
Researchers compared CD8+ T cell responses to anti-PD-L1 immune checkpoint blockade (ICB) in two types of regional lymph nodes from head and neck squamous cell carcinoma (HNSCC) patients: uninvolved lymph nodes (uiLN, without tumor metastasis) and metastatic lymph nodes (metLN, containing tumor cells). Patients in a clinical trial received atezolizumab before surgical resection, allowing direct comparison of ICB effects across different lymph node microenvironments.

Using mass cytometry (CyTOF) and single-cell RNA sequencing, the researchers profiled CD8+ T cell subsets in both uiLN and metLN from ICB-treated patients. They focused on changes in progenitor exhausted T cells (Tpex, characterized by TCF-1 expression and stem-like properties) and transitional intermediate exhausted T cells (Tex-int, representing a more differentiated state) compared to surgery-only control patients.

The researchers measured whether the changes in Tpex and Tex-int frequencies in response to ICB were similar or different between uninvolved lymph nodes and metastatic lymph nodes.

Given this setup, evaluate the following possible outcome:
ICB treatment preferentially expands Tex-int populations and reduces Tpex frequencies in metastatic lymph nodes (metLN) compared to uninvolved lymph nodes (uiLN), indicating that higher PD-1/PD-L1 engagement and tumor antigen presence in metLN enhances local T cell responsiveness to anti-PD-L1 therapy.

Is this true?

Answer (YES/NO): NO